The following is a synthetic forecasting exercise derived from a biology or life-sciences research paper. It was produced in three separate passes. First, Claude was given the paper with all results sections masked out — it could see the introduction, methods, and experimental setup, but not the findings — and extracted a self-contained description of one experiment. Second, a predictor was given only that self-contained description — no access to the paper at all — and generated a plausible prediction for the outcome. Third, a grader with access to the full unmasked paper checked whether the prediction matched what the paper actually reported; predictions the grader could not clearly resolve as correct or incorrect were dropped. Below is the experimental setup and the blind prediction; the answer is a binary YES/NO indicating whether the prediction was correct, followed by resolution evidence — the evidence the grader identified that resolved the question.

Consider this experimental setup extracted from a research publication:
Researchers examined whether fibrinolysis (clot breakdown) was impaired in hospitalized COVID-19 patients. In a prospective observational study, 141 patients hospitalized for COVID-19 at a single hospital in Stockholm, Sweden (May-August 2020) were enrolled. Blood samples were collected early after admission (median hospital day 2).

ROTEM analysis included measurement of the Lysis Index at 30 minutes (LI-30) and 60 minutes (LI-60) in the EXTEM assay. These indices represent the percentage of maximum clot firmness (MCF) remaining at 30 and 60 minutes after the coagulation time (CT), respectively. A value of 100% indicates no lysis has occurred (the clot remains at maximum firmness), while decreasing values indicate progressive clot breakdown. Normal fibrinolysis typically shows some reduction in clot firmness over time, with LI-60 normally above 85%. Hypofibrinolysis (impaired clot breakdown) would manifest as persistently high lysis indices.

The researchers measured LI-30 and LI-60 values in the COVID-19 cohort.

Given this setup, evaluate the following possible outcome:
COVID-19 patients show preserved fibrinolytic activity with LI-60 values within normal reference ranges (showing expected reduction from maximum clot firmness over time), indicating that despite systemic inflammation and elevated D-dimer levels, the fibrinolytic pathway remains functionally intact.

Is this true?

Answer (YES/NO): NO